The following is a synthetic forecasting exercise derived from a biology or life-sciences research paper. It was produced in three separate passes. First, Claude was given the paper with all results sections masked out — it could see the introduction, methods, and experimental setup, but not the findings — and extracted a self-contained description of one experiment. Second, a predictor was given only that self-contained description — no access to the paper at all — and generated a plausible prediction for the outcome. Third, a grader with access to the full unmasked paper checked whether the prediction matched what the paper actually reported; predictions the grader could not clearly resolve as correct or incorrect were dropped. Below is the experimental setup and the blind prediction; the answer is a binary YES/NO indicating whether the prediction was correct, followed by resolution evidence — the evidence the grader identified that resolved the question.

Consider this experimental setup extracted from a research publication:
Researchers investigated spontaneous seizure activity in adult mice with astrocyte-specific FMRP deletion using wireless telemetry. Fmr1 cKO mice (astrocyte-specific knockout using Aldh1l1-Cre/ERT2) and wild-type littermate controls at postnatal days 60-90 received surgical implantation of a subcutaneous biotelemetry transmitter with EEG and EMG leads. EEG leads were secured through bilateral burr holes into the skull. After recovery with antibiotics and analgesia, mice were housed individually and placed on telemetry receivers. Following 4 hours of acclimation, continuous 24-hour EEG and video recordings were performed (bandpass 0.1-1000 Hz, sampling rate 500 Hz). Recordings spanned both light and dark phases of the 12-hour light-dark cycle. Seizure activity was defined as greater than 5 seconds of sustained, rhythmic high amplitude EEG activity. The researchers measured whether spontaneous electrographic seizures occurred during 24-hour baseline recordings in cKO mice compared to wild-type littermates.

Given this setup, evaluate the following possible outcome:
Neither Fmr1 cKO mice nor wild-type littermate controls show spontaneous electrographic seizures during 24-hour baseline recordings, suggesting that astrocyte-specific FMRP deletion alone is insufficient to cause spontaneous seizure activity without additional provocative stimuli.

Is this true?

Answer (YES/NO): YES